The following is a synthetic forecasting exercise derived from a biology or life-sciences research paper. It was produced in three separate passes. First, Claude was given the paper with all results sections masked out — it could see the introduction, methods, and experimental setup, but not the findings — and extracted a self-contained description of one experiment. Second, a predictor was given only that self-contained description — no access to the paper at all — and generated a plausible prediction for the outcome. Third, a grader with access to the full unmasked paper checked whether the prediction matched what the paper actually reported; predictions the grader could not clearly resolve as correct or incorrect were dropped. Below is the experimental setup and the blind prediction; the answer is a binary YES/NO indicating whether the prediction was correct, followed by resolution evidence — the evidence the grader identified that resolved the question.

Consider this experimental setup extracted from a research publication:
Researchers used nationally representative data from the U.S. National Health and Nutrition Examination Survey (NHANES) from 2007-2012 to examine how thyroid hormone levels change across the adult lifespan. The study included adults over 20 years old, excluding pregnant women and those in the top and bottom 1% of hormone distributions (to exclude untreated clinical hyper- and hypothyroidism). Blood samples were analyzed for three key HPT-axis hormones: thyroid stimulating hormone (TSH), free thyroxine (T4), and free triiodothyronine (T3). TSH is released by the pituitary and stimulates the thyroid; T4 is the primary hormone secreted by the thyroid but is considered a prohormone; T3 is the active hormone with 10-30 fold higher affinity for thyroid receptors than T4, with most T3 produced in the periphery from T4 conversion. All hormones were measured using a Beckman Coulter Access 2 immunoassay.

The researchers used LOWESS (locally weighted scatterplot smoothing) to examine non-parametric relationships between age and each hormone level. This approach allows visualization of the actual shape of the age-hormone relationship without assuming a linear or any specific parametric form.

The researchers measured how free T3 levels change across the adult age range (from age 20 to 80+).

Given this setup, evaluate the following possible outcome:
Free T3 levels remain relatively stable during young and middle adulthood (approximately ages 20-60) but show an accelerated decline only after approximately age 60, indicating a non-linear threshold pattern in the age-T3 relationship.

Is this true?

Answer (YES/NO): NO